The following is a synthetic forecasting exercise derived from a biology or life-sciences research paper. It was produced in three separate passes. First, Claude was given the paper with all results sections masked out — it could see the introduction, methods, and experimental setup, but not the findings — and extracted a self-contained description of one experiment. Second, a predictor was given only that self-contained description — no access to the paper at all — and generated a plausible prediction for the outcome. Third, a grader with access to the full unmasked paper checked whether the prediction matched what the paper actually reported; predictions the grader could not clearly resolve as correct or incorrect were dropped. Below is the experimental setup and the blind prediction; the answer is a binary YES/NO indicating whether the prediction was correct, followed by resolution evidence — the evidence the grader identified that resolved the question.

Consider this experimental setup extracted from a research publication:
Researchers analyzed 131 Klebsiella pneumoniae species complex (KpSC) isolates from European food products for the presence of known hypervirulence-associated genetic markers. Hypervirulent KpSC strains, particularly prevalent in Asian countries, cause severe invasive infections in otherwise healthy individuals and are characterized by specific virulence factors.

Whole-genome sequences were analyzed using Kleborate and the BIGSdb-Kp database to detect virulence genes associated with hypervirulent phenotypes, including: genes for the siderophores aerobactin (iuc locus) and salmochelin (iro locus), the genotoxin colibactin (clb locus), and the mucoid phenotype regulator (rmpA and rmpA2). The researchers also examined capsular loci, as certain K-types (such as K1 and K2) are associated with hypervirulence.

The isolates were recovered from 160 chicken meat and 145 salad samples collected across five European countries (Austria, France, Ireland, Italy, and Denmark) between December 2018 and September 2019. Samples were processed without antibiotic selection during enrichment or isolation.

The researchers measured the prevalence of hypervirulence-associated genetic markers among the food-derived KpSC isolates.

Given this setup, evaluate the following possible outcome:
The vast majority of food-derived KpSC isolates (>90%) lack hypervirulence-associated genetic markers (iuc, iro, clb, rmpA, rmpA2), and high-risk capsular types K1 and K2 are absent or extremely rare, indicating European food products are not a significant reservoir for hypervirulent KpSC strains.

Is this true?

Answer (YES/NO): YES